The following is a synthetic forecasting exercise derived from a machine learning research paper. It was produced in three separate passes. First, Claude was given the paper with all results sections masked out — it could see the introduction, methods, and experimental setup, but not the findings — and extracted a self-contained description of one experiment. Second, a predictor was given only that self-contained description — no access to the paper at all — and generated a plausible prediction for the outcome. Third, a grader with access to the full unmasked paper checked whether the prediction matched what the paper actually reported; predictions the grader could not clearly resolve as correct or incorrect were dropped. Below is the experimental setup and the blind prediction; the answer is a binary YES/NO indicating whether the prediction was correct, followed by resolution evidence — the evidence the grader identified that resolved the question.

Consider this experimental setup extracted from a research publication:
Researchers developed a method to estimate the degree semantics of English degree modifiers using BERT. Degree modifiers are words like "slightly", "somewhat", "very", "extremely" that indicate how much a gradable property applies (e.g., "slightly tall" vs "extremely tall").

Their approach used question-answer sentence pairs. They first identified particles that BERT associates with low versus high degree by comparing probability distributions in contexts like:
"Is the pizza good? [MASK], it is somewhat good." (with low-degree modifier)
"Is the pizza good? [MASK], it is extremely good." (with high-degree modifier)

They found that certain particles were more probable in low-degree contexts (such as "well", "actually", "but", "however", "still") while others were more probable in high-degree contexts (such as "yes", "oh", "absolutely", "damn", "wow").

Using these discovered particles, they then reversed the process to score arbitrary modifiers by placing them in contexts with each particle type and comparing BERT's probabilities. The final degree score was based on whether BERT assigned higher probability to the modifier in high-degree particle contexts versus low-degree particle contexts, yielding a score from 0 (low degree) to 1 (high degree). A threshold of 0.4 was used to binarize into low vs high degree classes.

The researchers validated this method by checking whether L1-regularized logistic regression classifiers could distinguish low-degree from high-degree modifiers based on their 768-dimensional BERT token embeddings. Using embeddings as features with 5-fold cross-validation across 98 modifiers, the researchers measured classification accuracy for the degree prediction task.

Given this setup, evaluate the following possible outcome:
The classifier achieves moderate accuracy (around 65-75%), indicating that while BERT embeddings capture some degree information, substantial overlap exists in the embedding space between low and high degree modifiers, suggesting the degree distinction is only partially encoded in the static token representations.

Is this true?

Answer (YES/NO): YES